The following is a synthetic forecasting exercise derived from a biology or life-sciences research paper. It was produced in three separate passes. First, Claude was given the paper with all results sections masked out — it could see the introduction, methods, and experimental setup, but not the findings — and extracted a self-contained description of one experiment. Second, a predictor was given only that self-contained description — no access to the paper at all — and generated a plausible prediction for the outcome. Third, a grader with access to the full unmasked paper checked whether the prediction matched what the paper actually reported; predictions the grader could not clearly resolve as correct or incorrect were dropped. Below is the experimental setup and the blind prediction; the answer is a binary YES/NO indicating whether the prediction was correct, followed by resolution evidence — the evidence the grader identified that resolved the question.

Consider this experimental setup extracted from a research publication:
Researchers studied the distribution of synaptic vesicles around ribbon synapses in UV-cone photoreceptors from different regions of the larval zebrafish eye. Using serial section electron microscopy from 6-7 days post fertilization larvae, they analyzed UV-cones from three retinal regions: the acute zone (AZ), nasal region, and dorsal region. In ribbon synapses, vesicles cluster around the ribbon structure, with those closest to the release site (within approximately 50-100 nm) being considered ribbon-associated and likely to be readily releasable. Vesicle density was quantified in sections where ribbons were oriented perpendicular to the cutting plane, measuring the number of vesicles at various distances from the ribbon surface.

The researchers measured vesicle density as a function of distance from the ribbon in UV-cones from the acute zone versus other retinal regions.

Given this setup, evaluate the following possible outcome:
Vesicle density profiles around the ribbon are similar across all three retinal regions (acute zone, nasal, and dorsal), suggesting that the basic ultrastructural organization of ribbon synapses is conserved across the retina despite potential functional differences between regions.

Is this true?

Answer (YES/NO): NO